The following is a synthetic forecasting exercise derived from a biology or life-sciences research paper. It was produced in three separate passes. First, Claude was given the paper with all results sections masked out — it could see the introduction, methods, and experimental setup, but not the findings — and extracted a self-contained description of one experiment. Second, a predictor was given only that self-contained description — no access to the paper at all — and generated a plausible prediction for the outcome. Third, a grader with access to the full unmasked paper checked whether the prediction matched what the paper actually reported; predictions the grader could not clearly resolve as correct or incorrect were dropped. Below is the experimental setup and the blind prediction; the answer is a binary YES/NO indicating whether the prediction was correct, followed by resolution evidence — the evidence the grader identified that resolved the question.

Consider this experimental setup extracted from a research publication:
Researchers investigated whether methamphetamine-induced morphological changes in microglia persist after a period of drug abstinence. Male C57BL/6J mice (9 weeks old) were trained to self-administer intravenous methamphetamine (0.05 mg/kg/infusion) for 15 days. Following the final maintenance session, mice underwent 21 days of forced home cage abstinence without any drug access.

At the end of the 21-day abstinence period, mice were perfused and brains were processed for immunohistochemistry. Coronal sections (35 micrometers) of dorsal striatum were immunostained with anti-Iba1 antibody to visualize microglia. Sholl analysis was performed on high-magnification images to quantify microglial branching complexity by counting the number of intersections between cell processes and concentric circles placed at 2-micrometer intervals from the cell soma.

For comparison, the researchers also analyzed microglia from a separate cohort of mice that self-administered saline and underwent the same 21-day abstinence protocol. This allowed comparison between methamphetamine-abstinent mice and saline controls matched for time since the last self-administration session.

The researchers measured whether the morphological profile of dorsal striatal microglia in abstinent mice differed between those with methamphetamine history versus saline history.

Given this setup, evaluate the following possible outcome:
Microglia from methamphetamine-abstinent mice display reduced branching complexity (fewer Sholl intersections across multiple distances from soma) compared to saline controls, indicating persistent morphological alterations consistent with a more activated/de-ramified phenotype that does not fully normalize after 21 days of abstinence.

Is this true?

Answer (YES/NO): YES